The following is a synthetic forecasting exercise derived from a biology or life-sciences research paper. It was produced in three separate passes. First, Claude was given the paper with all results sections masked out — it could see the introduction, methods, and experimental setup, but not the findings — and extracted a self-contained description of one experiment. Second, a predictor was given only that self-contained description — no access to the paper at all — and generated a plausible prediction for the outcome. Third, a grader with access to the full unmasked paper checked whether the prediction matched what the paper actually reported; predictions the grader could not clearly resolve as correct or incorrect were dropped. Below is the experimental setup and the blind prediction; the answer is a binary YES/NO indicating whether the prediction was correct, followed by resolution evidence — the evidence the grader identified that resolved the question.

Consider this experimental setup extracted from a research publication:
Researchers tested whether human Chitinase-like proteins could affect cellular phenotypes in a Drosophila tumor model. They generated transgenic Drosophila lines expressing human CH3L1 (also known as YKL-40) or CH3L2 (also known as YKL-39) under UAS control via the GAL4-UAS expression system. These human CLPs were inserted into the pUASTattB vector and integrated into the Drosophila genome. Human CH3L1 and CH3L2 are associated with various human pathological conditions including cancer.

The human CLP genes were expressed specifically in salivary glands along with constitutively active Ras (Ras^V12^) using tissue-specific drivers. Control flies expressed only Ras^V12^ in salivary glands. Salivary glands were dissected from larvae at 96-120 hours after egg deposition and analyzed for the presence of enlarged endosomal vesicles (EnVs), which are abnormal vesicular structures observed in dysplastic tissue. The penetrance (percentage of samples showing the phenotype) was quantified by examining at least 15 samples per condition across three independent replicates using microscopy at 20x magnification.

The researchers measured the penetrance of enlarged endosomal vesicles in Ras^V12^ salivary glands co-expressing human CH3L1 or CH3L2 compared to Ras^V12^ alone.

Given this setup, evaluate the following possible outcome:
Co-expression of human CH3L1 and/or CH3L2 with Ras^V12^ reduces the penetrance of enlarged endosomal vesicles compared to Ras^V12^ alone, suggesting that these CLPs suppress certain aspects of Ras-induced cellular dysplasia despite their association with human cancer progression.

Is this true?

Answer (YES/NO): NO